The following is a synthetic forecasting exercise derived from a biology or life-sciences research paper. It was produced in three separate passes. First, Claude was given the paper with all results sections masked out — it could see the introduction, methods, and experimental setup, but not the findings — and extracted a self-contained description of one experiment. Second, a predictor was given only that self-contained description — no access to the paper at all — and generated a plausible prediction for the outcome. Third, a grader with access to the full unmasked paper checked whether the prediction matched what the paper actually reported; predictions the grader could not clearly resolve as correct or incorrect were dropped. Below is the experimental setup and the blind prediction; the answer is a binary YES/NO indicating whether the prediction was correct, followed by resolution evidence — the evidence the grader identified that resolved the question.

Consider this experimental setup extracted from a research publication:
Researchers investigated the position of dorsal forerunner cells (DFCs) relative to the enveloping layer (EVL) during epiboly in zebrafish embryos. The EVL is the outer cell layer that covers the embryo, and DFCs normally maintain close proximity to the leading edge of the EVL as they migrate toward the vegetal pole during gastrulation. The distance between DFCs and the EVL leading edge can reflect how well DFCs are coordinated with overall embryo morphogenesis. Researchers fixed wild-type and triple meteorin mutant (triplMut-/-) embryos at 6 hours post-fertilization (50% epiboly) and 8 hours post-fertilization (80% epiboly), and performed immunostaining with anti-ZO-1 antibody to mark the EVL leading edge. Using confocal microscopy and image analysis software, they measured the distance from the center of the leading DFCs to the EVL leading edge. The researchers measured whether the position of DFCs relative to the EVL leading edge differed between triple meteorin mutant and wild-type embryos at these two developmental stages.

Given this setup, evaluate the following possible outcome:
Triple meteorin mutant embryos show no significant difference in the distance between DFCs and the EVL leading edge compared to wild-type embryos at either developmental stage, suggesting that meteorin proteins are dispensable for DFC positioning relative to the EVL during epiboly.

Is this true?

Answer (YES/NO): NO